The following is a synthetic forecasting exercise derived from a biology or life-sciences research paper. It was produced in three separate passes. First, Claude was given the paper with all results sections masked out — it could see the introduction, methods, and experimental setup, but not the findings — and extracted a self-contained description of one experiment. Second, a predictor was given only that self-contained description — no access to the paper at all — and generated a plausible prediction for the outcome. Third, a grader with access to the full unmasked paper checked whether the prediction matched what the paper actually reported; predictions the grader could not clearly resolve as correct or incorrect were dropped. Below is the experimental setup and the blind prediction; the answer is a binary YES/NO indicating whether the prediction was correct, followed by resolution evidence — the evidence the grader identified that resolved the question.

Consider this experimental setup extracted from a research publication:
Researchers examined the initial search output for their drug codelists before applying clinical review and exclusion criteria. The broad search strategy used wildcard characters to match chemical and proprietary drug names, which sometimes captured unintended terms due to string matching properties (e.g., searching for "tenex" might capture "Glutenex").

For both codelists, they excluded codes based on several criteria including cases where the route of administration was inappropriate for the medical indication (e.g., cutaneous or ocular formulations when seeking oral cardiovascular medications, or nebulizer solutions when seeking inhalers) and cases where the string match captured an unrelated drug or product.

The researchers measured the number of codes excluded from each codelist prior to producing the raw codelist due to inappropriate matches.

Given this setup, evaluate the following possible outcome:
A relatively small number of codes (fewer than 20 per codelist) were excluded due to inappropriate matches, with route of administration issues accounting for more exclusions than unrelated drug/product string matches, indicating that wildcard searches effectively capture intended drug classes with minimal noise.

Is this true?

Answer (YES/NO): NO